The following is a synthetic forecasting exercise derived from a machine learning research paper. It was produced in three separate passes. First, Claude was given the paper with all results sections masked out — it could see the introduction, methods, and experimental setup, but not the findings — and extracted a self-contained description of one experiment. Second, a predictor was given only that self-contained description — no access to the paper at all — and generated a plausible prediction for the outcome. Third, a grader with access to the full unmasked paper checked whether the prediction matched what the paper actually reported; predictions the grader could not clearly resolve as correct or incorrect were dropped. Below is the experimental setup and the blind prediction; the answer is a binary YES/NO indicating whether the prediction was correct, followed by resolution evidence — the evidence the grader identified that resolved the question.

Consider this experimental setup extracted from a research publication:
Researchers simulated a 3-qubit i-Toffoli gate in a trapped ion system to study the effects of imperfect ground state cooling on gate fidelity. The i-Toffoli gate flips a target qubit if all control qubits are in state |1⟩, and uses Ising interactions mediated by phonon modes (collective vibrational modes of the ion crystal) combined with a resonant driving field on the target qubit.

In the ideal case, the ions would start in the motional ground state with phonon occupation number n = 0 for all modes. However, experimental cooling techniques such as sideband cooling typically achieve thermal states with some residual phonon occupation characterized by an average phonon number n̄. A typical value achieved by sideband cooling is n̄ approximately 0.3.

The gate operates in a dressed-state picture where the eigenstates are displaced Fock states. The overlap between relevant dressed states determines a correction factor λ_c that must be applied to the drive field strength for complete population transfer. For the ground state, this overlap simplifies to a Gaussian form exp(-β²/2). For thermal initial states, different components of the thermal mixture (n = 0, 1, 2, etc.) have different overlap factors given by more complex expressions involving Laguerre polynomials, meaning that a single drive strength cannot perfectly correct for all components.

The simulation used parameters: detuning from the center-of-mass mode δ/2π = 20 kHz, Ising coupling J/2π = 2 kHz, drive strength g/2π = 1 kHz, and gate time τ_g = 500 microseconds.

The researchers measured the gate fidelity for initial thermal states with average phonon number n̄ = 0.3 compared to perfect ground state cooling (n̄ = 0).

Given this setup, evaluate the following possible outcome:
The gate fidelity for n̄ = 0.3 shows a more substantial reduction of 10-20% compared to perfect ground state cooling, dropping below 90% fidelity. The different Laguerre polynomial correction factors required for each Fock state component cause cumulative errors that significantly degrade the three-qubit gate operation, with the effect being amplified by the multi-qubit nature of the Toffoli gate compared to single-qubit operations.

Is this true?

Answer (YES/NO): NO